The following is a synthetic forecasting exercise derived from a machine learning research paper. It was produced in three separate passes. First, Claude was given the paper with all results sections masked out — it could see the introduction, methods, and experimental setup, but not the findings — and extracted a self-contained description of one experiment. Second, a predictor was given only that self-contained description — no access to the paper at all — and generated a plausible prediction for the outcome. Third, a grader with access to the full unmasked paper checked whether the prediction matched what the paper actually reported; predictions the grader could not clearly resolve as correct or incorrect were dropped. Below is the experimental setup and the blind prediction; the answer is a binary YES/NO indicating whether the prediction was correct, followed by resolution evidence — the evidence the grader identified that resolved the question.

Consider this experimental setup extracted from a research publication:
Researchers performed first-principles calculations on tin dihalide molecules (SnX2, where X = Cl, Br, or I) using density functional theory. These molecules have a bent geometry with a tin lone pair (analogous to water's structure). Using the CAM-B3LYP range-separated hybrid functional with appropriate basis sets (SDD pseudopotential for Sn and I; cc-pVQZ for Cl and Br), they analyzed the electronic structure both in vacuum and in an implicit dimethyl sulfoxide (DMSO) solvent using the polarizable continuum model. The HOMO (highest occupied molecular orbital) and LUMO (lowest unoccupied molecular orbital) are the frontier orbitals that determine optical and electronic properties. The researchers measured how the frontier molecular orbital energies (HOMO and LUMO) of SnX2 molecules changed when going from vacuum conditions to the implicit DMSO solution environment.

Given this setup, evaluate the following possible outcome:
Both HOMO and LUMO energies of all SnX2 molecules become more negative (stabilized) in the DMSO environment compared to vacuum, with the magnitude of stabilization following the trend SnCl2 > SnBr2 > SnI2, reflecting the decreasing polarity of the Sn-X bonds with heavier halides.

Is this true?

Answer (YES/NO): NO